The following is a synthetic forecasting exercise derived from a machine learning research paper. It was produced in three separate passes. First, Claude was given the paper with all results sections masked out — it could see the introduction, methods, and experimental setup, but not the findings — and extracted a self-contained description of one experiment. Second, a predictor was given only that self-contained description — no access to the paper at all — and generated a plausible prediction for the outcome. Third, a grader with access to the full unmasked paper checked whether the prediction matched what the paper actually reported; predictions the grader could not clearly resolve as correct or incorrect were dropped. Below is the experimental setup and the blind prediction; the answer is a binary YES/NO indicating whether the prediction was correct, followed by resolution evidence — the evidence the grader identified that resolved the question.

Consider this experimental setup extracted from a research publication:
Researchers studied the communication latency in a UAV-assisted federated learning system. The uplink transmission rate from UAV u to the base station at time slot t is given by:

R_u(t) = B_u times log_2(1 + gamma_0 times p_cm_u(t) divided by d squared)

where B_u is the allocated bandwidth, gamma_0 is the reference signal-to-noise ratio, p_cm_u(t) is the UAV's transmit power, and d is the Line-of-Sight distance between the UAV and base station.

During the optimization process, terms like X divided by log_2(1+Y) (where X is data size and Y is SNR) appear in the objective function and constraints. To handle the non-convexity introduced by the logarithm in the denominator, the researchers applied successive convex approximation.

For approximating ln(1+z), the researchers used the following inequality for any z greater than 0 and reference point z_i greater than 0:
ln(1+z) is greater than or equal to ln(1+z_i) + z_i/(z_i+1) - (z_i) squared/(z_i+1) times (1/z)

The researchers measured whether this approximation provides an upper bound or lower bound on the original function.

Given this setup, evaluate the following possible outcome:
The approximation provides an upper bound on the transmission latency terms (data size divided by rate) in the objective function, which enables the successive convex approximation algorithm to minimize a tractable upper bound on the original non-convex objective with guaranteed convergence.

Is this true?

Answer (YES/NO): YES